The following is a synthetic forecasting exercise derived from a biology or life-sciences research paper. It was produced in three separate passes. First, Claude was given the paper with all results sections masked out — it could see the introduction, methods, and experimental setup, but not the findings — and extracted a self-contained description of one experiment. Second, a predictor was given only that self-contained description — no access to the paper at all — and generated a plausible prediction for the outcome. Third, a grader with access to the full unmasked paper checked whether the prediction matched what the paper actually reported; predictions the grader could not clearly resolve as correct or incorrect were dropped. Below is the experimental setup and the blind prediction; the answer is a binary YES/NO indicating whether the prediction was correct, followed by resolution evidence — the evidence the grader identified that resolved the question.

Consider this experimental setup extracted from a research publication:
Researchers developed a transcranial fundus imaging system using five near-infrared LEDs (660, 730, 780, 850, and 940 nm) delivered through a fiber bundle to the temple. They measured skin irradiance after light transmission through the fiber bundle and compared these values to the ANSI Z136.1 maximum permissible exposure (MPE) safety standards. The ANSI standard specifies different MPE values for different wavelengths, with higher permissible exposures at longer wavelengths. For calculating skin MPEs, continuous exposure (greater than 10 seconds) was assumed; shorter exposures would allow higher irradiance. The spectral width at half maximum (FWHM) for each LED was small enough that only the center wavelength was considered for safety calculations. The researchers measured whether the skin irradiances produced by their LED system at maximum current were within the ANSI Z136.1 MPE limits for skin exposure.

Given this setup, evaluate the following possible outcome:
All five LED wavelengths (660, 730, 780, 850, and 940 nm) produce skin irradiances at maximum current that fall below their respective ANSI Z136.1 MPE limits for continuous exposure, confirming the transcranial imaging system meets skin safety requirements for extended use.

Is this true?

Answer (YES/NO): NO